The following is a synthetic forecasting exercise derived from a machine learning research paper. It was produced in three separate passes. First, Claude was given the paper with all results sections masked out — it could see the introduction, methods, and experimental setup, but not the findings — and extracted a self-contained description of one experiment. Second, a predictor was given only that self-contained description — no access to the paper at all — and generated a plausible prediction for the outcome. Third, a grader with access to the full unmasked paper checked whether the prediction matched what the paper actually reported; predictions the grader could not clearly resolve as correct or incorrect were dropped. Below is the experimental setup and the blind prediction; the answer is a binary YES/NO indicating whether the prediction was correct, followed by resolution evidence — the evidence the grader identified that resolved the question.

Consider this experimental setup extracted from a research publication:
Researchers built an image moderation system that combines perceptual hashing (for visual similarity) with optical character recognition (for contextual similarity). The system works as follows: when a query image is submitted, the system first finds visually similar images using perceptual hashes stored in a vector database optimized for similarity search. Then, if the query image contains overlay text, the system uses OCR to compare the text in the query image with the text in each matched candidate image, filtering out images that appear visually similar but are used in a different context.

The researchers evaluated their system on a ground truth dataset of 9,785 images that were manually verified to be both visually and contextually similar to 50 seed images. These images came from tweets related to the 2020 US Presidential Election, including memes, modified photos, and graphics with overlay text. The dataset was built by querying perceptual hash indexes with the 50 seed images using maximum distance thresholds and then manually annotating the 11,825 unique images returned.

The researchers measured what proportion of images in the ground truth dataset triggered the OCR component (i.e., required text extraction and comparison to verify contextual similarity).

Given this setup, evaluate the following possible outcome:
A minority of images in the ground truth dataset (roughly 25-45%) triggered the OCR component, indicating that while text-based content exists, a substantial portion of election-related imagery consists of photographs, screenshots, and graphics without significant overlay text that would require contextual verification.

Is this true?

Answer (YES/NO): NO